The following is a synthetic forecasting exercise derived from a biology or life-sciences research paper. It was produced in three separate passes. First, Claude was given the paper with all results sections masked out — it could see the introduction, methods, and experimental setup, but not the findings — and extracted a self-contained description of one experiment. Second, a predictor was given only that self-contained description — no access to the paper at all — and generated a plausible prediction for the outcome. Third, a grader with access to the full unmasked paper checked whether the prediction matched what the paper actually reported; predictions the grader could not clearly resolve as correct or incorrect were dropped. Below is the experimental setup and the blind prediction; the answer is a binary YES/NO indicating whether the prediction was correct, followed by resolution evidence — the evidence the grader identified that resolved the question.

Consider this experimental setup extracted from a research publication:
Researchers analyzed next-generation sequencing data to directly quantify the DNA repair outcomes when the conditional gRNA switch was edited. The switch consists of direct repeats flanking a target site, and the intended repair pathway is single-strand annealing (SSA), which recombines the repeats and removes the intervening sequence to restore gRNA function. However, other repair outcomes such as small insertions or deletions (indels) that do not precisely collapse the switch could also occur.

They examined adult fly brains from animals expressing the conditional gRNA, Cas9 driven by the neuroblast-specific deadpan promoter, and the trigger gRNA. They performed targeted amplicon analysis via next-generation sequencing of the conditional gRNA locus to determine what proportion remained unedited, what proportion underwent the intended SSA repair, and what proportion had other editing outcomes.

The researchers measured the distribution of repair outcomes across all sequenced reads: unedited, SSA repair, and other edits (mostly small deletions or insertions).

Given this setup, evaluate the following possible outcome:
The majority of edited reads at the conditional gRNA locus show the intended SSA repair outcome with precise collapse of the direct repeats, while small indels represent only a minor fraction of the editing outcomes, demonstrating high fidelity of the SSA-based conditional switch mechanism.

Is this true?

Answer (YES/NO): NO